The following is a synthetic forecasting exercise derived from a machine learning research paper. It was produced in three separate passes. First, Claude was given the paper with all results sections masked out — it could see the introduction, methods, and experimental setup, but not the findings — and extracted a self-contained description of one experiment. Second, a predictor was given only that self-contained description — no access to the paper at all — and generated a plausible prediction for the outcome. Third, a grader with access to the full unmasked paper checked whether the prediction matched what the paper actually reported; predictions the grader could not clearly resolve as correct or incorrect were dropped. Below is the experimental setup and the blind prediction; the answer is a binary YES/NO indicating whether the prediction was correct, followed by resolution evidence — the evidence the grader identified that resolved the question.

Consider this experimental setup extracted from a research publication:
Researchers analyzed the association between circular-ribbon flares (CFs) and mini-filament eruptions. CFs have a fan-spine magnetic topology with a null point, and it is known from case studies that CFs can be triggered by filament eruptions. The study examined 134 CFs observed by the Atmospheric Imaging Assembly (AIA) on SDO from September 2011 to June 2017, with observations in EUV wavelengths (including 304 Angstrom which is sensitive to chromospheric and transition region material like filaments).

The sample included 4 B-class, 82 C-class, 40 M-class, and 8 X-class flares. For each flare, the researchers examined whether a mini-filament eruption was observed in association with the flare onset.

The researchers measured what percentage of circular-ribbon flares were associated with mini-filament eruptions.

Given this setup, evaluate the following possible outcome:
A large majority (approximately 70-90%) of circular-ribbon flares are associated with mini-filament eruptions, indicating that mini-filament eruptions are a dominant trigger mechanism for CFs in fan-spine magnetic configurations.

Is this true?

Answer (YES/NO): NO